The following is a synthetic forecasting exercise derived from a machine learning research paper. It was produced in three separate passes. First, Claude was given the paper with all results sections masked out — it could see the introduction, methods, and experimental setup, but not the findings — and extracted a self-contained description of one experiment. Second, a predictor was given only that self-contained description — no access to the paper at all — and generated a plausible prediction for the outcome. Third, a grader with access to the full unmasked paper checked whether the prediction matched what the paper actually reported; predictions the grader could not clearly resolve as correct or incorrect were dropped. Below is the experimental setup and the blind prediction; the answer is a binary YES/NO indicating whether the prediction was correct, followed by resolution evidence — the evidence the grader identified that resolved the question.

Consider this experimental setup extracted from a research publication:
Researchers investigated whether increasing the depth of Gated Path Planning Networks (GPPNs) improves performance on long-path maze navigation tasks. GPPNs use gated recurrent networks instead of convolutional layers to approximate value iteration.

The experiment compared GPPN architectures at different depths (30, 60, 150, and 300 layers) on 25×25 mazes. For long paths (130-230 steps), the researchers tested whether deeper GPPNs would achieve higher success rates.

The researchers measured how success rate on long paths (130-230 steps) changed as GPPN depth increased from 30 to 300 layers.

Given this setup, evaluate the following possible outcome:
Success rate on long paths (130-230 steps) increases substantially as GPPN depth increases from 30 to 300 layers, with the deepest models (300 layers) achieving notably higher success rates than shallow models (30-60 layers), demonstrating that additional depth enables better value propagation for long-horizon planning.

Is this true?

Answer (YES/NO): NO